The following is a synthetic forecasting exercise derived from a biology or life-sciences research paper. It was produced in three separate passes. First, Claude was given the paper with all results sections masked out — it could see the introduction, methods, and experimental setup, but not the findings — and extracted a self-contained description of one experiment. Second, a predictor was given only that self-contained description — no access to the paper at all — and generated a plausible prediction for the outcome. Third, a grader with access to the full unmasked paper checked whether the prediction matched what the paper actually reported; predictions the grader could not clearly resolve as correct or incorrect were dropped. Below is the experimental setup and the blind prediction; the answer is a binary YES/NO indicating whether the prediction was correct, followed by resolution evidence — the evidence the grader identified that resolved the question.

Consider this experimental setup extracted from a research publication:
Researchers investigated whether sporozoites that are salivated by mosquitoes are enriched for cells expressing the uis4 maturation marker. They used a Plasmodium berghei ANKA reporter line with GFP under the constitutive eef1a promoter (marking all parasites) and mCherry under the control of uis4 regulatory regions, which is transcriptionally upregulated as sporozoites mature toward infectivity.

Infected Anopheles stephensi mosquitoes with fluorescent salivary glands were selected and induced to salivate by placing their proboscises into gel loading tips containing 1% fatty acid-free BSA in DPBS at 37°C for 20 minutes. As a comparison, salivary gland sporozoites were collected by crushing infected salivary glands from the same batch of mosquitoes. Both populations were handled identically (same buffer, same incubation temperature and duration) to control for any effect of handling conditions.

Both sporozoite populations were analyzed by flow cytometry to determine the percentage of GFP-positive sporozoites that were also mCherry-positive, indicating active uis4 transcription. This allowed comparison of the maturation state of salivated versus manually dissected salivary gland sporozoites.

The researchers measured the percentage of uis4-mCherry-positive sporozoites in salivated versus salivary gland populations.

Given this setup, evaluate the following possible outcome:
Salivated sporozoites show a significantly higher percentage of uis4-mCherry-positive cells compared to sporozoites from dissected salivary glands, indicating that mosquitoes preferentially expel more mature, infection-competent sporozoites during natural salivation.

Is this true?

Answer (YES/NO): YES